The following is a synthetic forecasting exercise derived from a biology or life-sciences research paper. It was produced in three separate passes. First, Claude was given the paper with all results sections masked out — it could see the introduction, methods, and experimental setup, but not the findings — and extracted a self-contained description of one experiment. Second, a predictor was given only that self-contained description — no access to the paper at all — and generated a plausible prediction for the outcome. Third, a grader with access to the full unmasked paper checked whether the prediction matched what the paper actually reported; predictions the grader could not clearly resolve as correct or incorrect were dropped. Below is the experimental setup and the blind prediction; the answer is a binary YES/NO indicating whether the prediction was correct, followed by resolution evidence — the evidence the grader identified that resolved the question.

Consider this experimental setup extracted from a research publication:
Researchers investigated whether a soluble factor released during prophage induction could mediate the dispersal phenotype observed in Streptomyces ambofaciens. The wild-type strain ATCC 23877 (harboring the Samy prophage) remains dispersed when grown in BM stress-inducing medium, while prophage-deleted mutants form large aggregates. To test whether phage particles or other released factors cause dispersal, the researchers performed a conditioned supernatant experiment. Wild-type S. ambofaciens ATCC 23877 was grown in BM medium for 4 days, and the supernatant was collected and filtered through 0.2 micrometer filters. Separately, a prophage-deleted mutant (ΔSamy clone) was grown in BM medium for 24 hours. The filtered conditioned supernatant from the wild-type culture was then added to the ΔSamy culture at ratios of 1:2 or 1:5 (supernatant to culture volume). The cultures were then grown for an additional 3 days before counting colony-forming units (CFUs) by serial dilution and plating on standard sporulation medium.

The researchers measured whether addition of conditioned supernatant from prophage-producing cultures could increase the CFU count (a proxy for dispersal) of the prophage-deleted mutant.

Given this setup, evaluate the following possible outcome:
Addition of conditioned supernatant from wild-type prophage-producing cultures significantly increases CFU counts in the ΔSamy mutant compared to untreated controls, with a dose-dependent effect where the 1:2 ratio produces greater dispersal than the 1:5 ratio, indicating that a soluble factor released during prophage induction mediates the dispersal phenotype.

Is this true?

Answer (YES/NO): NO